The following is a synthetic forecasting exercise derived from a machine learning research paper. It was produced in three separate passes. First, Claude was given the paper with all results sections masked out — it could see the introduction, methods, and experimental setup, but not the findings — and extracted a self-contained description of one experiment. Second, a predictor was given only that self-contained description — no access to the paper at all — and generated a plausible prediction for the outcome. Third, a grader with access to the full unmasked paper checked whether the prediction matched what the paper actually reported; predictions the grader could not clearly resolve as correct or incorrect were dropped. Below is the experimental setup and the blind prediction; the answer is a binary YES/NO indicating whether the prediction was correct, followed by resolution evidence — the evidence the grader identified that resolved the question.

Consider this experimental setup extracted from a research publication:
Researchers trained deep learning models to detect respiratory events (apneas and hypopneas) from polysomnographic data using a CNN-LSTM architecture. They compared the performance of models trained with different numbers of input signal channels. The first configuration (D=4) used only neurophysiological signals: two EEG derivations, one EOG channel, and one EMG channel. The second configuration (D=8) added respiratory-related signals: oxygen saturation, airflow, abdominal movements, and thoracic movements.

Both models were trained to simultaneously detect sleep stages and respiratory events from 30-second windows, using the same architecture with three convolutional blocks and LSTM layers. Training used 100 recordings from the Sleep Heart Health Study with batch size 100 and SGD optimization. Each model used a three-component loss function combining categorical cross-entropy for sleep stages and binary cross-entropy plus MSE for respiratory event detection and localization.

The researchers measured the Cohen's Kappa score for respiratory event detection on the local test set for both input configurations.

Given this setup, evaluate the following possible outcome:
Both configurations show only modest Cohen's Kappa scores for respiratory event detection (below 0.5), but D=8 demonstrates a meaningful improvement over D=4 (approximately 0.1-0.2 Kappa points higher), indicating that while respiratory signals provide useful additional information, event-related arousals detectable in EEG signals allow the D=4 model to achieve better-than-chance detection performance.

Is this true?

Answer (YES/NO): NO